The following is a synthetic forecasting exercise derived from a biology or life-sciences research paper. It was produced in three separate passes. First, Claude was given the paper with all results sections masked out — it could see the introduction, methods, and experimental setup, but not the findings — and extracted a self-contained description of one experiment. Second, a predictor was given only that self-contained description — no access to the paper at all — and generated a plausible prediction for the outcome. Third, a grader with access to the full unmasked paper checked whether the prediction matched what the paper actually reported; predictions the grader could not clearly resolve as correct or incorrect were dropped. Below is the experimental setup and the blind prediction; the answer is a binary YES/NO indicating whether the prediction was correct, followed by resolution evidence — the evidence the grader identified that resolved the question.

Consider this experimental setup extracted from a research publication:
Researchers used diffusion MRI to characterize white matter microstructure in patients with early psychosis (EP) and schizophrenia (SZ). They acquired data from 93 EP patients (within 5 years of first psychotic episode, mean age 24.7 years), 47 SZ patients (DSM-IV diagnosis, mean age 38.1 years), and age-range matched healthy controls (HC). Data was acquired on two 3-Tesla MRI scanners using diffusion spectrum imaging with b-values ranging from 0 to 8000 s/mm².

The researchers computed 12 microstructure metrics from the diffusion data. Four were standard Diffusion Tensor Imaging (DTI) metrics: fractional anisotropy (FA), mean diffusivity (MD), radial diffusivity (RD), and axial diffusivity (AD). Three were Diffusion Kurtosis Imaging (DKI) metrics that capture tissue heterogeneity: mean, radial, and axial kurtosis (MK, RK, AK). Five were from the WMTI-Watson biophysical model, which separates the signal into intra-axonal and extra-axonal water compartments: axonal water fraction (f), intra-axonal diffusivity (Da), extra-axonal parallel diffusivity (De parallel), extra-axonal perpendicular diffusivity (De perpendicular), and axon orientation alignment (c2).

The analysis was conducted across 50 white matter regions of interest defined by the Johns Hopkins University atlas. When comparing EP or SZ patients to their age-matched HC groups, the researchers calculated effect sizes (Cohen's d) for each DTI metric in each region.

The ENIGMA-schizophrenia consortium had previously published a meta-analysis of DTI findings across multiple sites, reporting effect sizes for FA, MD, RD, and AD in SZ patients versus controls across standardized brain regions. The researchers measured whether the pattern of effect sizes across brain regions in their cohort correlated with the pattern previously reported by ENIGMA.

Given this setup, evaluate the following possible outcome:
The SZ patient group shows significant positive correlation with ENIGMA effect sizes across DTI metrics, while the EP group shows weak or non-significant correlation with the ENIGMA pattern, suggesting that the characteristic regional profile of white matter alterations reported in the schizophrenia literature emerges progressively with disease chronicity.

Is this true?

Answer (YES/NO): NO